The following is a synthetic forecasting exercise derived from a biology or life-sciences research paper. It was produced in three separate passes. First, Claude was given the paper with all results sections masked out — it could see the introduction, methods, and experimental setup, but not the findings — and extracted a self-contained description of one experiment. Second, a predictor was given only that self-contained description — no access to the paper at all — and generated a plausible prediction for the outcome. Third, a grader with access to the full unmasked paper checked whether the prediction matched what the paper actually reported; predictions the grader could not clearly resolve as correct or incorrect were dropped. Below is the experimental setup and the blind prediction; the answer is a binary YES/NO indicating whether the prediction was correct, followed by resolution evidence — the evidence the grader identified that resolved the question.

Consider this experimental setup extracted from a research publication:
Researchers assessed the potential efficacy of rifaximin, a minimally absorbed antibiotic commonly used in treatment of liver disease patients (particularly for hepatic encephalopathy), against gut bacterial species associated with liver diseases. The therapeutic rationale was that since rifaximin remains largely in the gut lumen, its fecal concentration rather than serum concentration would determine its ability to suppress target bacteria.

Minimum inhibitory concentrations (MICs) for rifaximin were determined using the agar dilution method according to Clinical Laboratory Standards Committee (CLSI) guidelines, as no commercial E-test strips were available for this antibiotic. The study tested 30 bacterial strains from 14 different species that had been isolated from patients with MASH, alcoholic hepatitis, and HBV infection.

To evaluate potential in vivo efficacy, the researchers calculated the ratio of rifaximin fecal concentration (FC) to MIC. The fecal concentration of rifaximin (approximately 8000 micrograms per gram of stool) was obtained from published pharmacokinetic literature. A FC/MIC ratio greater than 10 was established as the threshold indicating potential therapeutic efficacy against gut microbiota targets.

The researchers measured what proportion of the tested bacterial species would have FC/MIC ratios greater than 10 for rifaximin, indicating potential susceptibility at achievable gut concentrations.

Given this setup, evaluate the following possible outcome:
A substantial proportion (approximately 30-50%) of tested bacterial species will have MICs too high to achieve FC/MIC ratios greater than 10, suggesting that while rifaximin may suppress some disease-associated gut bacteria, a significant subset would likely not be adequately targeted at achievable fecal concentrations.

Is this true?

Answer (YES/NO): NO